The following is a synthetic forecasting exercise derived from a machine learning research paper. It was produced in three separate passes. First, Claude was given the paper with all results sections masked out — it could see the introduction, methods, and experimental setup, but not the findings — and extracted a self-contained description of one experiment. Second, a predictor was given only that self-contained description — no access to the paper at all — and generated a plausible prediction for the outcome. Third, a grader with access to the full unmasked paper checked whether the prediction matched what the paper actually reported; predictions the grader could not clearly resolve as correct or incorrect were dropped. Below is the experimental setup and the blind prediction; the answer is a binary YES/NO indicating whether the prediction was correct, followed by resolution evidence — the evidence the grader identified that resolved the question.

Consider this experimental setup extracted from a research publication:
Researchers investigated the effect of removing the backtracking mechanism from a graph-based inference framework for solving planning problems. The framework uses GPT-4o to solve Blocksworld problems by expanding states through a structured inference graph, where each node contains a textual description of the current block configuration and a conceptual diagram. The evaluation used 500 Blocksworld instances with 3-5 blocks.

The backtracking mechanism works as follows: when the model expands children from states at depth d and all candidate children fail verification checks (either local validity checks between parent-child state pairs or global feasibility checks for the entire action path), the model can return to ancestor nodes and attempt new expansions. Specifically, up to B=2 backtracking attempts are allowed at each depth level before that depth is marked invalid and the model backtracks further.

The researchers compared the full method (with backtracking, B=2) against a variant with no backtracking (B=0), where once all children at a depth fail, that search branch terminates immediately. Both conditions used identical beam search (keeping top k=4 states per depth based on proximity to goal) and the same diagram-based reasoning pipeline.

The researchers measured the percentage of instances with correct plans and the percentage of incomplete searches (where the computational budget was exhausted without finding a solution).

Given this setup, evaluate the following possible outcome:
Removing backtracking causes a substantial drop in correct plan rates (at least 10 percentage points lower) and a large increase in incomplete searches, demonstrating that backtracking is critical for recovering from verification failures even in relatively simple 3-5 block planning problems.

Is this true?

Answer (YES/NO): YES